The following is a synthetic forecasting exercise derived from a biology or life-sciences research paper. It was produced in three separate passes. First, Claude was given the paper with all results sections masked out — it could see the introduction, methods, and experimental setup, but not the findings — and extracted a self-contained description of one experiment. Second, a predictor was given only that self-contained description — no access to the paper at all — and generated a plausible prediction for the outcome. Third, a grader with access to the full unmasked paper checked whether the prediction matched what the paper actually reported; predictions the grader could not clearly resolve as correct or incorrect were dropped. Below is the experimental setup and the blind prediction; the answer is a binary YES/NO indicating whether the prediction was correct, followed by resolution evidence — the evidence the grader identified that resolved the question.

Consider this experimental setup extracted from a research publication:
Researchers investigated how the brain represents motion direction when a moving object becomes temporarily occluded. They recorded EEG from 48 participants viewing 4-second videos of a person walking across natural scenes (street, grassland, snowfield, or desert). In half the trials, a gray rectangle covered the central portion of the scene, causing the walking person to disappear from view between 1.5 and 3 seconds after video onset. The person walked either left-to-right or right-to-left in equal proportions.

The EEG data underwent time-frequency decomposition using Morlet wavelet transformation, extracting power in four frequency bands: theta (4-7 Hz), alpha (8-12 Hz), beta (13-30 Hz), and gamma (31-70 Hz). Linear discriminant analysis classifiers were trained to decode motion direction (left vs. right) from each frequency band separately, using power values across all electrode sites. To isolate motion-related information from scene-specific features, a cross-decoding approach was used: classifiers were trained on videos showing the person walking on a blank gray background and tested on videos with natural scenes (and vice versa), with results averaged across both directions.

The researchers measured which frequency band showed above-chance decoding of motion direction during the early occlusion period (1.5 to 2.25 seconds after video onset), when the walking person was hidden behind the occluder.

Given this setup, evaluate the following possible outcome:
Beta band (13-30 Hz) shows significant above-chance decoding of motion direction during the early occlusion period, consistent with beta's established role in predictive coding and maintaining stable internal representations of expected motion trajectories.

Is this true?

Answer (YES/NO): NO